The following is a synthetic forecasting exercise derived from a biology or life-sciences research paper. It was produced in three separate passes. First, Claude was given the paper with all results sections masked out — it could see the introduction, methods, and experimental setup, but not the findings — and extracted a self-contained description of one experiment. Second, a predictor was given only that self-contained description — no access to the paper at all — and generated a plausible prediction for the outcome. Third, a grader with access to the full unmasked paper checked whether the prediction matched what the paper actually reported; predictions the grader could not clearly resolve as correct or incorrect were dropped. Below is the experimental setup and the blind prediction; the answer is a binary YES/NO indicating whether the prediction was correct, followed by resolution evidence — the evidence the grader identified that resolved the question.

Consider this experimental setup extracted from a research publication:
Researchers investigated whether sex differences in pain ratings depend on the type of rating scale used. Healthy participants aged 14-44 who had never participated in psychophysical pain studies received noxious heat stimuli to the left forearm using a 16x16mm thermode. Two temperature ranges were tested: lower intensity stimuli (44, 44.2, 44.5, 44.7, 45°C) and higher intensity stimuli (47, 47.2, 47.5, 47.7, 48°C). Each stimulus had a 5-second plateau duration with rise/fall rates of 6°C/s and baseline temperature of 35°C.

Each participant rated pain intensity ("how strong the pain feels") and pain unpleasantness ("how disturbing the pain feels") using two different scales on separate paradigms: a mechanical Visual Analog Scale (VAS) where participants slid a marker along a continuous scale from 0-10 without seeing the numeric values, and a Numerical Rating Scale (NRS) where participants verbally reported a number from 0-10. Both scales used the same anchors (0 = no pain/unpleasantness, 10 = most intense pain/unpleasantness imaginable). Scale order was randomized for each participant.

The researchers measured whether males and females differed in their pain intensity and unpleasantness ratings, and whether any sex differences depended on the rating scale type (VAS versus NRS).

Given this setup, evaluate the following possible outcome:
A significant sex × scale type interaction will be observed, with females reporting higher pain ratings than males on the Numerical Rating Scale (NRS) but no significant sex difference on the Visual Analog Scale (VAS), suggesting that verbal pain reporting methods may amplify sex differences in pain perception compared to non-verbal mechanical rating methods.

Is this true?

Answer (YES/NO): NO